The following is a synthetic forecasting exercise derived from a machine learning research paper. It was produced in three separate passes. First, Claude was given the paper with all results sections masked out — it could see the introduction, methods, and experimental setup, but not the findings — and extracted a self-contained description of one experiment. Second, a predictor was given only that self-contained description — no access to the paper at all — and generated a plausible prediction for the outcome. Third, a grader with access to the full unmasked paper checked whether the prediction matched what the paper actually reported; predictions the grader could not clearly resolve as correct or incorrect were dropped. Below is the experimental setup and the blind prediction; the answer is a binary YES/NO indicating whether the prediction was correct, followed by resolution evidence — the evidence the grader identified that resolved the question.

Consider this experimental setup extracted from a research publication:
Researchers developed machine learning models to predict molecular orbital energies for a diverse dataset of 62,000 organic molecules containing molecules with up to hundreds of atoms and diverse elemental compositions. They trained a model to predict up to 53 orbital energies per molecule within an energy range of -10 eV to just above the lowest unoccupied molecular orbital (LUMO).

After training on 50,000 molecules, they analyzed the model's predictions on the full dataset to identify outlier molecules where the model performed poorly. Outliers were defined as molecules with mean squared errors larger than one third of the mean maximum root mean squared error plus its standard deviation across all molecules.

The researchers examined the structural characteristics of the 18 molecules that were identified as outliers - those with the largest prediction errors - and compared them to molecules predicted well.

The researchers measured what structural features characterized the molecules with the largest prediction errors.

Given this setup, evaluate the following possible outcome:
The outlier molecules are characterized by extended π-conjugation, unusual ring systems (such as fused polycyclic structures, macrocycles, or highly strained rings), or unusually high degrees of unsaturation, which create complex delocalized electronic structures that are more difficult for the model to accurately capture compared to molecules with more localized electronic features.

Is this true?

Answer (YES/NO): NO